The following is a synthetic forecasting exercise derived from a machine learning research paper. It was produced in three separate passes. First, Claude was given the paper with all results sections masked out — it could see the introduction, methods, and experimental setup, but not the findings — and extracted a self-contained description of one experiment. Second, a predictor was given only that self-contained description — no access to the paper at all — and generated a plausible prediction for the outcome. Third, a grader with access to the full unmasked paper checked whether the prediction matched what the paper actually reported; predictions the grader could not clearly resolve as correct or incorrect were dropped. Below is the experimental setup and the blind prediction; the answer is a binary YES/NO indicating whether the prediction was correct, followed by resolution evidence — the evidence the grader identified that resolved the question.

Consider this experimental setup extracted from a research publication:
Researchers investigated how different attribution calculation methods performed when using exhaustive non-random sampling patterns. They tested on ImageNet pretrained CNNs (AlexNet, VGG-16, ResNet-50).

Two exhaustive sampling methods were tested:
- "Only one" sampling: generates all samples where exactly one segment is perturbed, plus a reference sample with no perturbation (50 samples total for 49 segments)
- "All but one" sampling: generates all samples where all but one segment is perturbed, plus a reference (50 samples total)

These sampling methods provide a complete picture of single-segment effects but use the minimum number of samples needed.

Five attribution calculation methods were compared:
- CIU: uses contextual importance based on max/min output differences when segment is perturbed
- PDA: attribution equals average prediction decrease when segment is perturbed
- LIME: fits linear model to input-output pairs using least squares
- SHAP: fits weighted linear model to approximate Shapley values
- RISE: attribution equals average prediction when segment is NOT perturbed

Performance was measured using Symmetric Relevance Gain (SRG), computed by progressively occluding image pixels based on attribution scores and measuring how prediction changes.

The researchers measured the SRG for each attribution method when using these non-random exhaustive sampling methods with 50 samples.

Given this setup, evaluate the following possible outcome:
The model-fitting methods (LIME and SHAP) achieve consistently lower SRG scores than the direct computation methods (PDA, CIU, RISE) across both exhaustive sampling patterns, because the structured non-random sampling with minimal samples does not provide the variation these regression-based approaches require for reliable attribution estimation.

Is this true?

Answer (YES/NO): NO